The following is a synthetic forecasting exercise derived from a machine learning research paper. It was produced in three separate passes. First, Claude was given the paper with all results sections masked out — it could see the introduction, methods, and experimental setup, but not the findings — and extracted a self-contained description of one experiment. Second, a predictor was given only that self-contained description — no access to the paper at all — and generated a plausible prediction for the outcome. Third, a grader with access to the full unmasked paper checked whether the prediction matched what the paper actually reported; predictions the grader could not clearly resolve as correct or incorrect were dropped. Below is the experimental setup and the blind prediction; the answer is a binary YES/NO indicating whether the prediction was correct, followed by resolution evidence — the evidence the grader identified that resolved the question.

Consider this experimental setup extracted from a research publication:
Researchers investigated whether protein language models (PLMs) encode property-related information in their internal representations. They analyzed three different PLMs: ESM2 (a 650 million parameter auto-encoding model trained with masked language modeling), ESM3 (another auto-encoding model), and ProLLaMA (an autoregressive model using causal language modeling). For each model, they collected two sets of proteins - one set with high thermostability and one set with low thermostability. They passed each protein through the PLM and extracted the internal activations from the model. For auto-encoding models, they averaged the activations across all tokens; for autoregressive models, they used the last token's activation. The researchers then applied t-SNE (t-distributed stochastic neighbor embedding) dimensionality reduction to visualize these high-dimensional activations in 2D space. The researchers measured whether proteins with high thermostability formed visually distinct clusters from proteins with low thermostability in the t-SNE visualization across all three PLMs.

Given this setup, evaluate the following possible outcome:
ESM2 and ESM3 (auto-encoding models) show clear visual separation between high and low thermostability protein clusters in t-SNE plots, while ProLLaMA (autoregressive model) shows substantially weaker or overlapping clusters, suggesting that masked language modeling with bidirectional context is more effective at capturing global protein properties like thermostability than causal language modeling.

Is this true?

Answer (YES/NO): NO